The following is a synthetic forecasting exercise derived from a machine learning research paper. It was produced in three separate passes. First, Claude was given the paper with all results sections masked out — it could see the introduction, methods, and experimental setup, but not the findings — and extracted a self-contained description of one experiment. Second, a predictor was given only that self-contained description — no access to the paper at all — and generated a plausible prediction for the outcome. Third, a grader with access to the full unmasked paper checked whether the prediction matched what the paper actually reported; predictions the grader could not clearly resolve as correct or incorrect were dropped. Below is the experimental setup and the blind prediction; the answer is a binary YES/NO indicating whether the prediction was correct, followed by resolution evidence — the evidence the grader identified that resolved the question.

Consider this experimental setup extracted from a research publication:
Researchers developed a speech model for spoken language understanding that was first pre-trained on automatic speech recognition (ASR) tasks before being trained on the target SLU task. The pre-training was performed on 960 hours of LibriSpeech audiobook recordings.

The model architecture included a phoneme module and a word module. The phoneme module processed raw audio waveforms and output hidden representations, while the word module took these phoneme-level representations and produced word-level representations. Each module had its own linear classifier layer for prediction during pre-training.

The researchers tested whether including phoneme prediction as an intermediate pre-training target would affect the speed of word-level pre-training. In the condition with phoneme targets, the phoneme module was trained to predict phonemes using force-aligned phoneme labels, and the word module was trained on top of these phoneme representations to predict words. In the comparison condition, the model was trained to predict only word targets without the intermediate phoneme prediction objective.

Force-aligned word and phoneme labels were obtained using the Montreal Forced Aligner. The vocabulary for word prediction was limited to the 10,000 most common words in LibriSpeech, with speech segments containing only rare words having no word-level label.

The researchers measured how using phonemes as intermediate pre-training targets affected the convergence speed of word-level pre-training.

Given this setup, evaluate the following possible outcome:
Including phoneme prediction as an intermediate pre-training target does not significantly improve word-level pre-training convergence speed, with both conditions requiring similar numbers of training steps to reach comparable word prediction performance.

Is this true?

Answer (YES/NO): NO